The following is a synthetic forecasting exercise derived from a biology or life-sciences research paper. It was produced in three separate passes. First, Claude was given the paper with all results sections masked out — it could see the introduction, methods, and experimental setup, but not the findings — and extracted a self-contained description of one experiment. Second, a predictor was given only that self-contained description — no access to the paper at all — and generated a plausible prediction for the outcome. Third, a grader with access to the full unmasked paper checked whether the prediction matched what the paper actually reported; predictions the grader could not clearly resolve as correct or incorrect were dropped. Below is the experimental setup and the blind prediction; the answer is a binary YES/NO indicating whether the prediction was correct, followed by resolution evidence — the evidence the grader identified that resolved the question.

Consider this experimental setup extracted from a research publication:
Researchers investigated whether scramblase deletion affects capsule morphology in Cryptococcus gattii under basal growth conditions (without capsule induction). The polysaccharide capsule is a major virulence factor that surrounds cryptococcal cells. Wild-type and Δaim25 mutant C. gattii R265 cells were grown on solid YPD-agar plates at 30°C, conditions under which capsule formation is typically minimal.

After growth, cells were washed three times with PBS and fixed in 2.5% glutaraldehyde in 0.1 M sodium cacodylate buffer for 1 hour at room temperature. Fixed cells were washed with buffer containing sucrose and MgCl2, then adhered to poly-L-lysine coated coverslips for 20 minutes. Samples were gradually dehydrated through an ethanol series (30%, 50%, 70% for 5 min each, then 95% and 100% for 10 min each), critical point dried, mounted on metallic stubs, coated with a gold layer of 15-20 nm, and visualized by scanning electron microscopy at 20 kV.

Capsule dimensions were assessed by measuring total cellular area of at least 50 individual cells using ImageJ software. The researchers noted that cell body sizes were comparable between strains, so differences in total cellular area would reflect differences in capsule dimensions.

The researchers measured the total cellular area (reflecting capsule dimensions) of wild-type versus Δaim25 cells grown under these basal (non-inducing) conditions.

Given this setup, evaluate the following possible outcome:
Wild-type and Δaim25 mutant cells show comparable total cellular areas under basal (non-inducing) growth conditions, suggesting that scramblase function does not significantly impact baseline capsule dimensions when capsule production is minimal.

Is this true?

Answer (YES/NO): YES